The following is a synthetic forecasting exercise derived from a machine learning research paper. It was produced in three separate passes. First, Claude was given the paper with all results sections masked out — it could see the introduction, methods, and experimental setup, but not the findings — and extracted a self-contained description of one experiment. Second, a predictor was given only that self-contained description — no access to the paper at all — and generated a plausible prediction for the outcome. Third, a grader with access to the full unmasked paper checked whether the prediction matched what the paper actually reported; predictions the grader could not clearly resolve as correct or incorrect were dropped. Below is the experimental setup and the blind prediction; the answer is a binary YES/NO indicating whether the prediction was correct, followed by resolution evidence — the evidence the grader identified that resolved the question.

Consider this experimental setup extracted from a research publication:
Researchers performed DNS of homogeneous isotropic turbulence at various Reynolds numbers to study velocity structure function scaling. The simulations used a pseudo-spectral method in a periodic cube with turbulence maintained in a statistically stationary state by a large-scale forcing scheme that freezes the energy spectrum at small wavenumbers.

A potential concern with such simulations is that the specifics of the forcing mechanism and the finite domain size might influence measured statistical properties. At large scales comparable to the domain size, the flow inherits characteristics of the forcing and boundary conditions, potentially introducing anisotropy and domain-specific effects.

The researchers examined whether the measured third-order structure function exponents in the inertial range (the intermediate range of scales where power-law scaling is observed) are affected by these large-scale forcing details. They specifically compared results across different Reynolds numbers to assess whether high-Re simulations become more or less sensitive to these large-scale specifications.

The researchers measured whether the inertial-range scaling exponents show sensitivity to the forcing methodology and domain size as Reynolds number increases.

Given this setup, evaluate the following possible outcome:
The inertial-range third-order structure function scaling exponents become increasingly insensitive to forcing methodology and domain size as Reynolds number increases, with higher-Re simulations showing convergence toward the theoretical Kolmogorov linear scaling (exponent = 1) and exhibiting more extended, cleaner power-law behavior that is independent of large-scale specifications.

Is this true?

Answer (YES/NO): NO